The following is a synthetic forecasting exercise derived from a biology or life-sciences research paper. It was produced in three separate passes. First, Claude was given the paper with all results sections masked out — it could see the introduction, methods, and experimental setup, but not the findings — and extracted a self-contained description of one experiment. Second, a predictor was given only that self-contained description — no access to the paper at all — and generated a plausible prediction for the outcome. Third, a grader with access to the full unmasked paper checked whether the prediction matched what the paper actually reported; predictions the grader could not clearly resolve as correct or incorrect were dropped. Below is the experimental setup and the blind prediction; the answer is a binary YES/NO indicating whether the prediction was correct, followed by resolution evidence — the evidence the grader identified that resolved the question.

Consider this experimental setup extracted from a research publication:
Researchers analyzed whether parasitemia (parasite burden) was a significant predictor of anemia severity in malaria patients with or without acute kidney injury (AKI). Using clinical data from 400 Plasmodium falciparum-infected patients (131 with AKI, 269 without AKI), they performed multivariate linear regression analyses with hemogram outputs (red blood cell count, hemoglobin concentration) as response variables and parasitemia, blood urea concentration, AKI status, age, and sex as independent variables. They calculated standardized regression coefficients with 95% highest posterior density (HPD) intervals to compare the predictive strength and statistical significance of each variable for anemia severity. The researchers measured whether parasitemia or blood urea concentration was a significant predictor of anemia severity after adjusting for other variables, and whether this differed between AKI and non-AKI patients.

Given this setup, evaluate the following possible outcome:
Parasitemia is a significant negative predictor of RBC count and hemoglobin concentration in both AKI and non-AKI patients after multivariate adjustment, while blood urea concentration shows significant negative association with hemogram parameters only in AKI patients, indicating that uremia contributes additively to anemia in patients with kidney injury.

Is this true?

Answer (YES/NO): NO